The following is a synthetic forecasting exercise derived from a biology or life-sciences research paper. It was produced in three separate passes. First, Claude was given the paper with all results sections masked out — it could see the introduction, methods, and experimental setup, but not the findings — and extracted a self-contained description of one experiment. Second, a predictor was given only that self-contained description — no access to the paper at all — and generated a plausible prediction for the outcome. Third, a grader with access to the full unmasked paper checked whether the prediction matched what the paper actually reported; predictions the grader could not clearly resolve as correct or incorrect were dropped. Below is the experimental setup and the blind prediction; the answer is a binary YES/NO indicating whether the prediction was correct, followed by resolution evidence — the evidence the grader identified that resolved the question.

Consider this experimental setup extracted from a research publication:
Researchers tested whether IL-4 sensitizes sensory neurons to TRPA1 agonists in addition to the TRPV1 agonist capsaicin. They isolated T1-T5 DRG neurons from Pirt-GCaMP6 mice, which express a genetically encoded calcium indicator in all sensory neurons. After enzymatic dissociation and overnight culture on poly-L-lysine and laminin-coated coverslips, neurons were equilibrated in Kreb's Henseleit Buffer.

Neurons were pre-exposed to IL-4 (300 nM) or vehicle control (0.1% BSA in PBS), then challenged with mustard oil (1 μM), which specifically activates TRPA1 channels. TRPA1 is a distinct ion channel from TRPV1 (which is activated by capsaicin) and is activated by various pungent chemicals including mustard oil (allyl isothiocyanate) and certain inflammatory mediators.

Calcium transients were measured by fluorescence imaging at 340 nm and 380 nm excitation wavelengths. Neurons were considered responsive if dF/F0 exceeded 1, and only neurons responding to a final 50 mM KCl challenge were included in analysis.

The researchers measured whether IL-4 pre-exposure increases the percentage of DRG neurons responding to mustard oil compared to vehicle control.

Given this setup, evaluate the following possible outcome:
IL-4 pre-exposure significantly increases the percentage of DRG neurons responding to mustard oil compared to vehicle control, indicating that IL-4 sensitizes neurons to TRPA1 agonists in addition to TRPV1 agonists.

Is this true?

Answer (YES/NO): NO